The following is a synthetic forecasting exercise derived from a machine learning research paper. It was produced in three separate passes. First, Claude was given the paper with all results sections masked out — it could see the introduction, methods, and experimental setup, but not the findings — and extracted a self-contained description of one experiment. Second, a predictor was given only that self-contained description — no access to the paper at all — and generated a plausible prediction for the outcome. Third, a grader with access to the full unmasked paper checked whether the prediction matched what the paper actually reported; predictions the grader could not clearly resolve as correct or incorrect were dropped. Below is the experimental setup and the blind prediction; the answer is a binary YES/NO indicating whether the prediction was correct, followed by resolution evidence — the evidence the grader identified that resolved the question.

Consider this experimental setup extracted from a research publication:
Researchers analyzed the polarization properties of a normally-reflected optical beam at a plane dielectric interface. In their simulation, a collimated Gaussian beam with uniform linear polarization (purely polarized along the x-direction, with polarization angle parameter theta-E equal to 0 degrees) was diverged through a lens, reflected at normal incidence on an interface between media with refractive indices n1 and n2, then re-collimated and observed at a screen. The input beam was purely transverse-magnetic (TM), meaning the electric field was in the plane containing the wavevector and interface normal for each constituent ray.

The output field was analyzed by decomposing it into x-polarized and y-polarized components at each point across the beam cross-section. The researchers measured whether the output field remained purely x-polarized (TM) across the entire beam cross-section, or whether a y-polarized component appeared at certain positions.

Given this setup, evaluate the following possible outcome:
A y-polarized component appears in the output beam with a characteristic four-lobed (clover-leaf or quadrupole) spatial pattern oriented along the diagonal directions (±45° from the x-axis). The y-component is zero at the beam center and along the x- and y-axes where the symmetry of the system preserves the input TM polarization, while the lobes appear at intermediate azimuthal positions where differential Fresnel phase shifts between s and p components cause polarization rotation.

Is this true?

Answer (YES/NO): YES